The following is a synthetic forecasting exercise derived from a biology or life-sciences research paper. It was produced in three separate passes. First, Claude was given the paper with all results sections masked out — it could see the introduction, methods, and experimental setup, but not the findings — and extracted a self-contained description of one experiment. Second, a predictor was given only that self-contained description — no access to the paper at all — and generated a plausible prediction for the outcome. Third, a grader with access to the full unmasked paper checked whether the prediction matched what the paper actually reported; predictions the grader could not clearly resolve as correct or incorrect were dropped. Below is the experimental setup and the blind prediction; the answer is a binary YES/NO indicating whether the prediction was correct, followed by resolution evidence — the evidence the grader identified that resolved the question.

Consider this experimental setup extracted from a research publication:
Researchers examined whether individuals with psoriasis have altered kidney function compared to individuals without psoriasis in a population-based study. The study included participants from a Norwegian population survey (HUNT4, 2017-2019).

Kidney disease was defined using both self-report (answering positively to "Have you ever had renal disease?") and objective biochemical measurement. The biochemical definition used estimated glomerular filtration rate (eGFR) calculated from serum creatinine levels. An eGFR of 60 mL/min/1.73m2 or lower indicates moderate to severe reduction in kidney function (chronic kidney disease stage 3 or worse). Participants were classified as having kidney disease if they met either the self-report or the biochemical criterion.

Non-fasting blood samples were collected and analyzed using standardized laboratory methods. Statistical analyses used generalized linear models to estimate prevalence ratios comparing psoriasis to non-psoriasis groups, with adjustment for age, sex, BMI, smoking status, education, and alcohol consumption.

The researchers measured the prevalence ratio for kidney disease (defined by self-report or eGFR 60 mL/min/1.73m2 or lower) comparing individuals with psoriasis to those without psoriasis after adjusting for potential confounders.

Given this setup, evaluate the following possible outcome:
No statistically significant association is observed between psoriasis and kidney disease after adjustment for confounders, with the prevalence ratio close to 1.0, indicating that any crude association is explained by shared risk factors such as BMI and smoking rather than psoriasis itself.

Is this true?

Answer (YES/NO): NO